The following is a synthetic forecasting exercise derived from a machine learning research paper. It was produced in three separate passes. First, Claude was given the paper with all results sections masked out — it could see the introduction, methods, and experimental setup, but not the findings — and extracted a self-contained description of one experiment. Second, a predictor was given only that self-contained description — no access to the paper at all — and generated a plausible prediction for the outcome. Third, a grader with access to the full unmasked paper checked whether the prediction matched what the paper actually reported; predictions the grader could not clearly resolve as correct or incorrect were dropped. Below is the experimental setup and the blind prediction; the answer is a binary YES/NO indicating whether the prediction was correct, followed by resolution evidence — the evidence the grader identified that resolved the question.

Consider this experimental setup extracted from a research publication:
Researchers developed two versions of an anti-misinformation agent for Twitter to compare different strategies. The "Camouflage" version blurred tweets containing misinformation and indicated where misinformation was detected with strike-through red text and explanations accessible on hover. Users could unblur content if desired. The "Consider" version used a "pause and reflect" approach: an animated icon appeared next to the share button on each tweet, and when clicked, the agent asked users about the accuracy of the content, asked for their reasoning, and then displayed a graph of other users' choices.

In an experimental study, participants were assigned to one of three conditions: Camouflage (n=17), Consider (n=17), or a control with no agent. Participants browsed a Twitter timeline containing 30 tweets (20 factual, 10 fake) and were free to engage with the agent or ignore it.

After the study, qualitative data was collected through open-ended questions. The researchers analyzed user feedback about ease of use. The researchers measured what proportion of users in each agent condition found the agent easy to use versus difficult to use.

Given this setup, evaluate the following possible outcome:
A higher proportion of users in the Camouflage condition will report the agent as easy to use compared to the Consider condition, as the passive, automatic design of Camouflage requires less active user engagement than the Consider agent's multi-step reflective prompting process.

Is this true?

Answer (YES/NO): YES